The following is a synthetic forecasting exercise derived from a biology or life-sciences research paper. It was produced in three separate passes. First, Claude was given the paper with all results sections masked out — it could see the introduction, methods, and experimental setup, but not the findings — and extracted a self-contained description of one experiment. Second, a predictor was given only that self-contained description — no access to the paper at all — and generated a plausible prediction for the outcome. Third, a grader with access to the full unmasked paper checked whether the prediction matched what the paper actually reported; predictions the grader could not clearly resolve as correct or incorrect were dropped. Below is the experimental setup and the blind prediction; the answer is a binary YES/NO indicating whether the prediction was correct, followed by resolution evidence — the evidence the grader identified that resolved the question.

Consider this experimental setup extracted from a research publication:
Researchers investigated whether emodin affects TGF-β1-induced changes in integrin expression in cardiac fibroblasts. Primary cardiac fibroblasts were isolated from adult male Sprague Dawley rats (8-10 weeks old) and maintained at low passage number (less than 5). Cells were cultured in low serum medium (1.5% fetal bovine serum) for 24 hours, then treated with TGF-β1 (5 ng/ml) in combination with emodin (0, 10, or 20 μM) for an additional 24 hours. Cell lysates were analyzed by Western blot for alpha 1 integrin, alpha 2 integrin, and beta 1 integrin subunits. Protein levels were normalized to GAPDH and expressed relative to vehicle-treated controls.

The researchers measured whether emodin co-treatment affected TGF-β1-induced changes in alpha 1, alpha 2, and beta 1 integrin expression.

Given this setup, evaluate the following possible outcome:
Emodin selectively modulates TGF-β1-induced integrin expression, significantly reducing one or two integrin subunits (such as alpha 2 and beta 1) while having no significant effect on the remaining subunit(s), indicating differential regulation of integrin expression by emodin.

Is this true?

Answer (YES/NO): NO